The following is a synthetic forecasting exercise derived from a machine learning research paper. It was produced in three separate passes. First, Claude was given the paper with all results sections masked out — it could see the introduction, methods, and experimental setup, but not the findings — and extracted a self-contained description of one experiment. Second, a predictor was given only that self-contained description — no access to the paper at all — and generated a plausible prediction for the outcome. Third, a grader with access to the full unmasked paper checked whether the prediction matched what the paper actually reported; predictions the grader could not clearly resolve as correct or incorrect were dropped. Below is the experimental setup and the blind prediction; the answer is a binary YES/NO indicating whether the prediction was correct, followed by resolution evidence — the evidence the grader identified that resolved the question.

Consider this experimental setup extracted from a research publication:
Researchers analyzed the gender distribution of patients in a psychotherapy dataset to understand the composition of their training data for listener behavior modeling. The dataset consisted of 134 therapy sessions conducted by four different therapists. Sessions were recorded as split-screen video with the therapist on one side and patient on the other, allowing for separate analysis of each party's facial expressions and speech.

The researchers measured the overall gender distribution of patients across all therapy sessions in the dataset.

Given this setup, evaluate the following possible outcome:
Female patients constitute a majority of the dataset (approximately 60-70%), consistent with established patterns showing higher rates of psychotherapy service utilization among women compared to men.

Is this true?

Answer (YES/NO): NO